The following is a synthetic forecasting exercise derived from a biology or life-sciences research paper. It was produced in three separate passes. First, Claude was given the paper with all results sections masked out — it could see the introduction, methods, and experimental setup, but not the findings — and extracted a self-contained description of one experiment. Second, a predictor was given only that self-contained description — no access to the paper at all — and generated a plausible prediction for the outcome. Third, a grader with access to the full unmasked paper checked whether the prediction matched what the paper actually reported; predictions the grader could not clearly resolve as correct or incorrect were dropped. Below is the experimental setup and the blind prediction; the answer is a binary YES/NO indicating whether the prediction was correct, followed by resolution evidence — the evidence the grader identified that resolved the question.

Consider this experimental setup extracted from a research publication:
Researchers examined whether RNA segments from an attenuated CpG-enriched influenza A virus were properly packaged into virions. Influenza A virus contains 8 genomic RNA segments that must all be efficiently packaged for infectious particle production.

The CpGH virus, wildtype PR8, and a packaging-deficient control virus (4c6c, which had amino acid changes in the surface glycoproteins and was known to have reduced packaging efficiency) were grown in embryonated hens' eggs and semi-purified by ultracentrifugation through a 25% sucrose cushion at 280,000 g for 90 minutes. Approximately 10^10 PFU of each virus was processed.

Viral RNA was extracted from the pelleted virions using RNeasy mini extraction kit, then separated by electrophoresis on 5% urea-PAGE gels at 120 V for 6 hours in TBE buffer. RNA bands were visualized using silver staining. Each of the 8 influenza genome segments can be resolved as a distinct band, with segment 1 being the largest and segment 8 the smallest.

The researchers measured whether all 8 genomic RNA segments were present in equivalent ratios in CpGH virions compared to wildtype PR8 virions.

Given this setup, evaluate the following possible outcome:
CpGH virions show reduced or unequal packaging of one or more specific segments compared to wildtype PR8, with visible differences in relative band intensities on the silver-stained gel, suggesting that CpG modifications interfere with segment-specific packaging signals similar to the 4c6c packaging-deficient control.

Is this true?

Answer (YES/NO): NO